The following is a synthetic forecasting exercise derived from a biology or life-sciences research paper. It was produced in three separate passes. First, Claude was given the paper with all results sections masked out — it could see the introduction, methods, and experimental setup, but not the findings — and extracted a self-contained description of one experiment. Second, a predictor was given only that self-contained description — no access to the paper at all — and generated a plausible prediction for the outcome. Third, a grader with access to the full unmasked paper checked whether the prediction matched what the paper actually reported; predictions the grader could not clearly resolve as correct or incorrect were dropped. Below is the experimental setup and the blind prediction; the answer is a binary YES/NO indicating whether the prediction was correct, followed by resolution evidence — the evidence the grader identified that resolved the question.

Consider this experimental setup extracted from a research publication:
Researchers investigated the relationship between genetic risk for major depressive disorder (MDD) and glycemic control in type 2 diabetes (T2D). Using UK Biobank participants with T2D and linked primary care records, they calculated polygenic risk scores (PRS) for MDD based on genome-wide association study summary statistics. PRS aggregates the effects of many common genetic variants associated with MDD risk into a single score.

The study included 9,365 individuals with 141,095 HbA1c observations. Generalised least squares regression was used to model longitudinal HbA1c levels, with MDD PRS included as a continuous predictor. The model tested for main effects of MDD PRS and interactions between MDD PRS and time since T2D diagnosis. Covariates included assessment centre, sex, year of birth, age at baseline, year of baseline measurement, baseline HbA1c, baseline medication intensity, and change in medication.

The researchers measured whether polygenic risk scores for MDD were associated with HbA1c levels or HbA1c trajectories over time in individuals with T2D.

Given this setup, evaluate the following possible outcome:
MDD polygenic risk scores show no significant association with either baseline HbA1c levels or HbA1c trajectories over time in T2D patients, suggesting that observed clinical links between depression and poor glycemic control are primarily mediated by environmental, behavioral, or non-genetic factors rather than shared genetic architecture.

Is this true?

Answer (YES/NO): YES